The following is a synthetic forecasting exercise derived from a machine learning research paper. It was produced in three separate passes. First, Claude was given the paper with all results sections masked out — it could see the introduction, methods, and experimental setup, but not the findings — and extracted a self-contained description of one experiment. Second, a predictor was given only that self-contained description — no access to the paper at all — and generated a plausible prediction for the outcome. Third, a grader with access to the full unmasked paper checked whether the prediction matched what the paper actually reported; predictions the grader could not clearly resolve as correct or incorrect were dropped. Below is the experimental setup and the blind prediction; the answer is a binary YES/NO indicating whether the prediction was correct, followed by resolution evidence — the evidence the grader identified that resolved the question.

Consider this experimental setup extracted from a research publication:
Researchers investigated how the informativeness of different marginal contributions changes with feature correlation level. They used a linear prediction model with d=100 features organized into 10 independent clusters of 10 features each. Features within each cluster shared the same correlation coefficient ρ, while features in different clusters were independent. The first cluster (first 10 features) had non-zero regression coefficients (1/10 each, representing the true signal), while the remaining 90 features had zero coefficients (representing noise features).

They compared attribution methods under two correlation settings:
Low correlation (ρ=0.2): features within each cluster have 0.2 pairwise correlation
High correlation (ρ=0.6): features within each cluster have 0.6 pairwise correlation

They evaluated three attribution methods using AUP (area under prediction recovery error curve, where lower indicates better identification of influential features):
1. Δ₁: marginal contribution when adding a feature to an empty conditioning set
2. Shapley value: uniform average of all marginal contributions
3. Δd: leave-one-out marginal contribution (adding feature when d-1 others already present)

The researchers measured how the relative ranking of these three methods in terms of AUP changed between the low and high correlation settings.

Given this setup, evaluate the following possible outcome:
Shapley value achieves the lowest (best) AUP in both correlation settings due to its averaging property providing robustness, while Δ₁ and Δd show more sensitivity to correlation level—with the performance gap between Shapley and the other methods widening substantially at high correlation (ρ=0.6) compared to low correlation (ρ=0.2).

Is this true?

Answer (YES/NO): NO